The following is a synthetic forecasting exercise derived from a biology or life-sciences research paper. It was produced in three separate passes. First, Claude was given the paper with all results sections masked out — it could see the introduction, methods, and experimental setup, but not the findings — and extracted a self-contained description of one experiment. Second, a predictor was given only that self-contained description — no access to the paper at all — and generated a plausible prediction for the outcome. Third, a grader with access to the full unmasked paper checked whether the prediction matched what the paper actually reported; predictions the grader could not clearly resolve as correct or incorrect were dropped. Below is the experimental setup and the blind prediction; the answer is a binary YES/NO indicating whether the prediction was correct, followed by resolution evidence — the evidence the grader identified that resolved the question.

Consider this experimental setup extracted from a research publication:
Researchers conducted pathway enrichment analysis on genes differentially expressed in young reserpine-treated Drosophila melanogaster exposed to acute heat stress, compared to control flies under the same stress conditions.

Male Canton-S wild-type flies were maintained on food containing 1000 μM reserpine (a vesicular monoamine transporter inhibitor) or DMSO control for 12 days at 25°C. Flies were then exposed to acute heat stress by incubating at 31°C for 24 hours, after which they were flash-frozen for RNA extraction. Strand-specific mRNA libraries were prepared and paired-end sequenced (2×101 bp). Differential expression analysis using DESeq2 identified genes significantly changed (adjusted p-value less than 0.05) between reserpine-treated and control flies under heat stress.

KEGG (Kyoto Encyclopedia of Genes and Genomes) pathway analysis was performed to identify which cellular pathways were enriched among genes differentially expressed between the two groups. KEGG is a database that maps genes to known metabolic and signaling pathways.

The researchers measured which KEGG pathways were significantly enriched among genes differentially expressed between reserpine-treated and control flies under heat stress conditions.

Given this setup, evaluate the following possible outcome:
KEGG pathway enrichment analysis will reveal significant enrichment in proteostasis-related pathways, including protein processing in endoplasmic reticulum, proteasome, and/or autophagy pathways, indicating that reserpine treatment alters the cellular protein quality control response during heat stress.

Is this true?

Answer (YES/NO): YES